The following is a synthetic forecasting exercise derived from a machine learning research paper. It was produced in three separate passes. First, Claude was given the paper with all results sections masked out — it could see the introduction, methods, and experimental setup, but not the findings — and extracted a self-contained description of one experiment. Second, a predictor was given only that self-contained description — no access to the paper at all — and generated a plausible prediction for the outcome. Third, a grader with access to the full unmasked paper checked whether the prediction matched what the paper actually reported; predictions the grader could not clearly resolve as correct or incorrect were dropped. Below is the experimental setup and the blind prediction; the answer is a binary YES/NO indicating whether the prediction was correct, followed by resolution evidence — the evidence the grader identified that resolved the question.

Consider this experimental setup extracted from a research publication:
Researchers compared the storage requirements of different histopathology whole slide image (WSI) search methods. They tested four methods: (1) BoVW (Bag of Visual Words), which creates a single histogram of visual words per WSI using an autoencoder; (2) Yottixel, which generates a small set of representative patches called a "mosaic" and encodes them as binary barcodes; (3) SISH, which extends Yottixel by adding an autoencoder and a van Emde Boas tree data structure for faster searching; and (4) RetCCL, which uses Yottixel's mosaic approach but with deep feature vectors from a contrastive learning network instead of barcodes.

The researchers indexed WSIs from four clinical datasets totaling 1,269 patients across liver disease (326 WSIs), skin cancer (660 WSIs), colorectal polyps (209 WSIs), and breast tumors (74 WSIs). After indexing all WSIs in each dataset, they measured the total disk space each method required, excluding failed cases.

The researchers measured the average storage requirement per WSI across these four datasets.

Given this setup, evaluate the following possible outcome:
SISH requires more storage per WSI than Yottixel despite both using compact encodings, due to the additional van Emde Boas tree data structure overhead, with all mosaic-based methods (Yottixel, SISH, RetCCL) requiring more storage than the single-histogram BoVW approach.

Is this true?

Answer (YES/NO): YES